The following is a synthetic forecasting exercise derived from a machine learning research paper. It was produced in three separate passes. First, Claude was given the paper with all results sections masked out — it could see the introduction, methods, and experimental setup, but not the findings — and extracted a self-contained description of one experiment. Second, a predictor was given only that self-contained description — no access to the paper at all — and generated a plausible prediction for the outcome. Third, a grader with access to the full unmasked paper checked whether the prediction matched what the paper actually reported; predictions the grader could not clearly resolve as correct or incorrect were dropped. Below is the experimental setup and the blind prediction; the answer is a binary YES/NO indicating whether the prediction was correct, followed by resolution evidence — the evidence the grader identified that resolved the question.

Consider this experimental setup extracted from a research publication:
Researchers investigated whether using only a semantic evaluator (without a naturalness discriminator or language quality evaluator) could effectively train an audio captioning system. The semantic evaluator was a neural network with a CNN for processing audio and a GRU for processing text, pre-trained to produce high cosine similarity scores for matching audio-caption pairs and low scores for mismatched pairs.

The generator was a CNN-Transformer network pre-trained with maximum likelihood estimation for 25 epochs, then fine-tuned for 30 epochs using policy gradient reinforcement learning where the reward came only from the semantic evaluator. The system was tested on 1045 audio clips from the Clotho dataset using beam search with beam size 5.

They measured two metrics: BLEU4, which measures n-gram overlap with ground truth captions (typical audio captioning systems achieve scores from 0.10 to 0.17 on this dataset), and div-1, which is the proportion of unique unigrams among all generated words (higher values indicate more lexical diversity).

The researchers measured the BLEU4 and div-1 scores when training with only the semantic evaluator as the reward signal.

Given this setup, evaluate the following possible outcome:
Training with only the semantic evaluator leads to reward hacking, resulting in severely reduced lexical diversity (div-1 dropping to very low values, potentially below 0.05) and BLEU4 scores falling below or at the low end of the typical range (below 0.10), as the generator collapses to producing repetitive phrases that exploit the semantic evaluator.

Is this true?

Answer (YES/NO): NO